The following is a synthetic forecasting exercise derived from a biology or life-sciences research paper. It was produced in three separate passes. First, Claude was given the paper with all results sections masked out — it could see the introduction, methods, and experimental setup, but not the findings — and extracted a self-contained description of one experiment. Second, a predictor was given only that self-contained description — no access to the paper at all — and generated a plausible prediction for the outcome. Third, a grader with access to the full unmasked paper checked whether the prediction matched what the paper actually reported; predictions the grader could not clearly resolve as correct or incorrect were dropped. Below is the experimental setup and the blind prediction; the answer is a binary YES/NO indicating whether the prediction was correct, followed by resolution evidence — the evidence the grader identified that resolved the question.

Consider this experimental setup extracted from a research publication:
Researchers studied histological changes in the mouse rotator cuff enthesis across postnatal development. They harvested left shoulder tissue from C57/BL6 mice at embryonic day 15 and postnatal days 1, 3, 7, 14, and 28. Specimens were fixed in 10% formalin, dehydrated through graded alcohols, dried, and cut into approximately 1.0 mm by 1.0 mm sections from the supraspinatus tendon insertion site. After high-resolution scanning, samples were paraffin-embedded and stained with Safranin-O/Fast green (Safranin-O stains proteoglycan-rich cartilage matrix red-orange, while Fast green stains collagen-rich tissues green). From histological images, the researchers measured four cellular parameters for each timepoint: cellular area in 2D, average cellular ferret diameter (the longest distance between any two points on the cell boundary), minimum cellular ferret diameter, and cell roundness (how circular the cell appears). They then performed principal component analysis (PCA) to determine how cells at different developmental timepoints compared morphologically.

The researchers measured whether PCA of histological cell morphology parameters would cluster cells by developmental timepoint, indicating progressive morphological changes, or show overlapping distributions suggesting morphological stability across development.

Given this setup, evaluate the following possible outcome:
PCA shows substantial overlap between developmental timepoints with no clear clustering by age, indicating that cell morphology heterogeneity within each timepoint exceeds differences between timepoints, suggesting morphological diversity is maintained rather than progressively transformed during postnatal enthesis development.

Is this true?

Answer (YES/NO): NO